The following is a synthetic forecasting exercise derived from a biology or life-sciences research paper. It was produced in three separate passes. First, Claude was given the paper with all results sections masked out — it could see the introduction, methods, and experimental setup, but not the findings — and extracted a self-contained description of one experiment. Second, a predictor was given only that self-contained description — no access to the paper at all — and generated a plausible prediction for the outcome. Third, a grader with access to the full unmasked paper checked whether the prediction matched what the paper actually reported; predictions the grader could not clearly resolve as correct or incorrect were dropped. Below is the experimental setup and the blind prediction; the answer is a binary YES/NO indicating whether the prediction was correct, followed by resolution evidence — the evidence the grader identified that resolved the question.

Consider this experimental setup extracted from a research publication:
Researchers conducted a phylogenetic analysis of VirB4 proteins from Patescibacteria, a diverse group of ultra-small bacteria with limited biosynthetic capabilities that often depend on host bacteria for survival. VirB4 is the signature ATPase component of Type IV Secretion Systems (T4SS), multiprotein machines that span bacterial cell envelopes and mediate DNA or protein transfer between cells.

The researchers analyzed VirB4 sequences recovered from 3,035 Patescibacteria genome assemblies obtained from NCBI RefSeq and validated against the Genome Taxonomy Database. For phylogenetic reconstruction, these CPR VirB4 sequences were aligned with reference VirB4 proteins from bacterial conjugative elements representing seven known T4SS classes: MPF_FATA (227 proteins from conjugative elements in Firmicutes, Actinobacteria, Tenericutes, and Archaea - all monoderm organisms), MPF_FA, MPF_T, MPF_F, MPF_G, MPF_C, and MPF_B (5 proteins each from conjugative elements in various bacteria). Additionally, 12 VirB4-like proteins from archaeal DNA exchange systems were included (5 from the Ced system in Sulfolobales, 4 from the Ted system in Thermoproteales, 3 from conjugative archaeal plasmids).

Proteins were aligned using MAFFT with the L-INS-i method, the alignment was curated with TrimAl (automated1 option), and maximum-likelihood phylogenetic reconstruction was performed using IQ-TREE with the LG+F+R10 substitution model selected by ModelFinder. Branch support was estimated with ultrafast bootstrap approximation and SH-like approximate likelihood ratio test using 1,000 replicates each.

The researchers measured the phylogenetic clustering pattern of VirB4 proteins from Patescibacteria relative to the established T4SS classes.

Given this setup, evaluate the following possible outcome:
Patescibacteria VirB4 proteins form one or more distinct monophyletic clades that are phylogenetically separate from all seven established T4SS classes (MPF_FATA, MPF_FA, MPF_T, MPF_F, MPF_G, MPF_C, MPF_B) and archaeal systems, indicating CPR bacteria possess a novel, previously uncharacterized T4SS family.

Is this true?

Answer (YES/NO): NO